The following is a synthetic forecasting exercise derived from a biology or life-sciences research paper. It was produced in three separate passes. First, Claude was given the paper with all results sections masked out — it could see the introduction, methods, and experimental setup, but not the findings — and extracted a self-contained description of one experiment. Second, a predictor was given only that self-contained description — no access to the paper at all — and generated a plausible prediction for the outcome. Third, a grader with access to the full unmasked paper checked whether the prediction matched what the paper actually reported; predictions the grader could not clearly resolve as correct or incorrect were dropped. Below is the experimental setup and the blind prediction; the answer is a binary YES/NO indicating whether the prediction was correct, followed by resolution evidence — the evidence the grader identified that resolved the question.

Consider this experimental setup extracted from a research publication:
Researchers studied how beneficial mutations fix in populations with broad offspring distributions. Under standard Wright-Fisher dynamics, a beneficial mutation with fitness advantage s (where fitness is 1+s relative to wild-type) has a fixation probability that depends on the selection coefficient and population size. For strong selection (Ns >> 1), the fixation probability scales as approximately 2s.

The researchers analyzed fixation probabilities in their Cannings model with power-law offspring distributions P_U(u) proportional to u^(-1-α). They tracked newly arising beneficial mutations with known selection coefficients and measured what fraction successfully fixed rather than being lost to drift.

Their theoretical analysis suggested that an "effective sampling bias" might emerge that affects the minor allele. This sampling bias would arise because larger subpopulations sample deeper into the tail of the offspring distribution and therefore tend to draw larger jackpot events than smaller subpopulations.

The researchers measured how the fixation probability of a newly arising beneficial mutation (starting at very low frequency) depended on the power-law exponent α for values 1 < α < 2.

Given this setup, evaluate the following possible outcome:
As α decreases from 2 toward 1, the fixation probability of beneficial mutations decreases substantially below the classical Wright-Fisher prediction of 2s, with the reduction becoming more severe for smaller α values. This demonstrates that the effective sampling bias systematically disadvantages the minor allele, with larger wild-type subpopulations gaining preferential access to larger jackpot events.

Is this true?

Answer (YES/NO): YES